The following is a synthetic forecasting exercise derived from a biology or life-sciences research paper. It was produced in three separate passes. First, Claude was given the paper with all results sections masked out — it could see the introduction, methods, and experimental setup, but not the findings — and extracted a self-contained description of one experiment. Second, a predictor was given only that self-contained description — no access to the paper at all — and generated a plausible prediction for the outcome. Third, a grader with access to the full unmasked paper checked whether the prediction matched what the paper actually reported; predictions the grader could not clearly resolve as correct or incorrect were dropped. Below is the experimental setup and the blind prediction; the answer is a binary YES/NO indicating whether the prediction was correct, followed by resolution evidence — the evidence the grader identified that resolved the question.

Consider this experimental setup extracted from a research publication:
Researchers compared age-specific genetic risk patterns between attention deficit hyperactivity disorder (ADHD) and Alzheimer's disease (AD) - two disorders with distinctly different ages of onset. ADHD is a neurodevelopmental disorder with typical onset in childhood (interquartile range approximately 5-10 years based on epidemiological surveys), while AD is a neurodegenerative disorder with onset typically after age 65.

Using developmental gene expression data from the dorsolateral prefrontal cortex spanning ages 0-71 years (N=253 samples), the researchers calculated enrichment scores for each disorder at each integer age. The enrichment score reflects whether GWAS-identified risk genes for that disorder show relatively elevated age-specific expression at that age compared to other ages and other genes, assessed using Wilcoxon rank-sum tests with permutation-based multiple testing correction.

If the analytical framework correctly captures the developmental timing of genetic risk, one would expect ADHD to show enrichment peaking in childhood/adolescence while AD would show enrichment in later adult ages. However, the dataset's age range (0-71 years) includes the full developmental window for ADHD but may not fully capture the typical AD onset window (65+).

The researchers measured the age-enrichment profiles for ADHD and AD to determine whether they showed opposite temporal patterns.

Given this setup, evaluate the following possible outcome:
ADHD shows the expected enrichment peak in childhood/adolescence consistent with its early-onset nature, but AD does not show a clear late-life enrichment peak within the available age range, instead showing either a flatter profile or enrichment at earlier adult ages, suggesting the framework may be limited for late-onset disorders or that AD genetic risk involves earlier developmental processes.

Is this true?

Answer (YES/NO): YES